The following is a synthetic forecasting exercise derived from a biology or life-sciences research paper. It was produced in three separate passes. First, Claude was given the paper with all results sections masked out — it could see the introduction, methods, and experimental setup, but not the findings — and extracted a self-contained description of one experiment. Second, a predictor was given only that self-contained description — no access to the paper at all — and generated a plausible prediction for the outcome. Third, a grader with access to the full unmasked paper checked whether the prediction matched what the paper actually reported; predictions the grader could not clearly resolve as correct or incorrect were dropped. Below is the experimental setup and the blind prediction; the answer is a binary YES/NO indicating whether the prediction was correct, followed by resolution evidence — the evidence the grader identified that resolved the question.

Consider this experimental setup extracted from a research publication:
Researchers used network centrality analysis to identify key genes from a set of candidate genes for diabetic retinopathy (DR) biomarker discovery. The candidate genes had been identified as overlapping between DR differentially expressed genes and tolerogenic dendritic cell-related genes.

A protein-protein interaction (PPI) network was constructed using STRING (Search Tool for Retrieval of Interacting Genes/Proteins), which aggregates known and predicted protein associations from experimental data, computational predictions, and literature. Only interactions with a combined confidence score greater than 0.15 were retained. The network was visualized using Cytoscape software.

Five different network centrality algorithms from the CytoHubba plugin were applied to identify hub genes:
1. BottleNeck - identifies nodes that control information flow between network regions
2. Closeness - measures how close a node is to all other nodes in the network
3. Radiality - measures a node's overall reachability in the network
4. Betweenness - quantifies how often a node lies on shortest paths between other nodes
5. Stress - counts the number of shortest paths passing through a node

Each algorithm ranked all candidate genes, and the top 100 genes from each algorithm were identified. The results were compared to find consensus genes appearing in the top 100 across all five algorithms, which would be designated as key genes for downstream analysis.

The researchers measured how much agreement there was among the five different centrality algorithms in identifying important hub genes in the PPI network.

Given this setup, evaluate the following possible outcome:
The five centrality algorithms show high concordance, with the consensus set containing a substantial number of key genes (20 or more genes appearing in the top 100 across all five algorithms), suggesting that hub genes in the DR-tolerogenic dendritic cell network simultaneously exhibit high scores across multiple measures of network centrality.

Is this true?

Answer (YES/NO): YES